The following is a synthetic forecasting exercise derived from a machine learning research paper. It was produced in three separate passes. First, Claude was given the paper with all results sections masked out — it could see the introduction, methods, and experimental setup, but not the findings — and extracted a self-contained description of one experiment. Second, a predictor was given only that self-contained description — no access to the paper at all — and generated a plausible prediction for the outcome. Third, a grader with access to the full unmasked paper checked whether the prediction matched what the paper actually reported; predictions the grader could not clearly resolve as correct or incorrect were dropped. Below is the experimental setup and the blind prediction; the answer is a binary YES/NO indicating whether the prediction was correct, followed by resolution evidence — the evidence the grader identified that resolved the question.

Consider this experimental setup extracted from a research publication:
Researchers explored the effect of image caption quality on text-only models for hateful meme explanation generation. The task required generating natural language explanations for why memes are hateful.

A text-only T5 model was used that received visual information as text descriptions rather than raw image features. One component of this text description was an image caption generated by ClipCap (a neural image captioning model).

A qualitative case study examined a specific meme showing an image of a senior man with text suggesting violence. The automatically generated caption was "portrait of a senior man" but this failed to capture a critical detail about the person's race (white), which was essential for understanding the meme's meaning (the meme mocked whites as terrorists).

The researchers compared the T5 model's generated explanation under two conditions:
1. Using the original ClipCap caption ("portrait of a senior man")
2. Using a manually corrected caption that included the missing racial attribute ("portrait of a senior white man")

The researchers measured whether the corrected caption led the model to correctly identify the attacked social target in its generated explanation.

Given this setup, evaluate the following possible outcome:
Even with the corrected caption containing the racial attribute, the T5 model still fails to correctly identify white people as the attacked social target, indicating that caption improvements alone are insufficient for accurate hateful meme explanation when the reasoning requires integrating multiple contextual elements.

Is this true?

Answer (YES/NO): NO